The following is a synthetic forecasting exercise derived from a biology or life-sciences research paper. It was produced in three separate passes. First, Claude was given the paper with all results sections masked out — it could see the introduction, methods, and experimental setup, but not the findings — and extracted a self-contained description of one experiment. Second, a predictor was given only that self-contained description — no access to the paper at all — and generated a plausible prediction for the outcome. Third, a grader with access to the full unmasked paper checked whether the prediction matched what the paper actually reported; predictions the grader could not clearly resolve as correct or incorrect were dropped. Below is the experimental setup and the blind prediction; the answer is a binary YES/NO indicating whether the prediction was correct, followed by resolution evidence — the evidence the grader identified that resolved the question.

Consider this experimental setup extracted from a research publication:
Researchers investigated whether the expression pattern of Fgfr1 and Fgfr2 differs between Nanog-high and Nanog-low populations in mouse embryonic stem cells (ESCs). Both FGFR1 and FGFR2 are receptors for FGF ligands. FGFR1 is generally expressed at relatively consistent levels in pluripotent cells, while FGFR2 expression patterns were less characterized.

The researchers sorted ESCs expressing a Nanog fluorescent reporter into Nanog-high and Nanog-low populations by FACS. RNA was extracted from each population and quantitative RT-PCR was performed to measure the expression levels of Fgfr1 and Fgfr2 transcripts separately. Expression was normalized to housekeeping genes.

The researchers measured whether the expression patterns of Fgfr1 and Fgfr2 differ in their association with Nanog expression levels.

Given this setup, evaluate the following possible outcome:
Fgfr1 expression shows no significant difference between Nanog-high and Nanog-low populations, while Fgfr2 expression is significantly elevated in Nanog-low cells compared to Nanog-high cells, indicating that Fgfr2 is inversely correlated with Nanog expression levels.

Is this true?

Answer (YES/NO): NO